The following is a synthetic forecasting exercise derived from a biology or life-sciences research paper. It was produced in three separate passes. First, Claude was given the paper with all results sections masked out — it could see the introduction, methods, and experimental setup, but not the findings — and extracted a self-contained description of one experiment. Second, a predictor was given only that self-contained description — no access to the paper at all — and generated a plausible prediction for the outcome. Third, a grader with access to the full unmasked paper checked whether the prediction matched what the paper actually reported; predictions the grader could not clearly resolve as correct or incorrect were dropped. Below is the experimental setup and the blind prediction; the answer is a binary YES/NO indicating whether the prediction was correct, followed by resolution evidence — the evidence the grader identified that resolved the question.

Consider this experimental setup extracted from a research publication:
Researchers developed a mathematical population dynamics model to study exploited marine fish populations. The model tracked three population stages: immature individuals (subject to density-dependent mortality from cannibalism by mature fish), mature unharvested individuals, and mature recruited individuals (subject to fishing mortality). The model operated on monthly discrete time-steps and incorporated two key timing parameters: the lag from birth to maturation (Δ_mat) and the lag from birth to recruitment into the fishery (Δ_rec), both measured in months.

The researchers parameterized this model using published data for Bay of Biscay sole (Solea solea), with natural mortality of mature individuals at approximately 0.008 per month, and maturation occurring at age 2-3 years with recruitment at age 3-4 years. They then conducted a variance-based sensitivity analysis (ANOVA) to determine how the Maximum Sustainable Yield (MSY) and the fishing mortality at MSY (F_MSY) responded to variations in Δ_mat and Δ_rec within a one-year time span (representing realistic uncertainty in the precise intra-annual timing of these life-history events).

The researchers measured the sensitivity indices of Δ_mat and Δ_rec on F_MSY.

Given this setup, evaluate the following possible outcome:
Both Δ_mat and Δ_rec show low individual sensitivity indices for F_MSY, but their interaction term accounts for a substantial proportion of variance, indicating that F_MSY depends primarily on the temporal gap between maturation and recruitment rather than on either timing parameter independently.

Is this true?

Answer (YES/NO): NO